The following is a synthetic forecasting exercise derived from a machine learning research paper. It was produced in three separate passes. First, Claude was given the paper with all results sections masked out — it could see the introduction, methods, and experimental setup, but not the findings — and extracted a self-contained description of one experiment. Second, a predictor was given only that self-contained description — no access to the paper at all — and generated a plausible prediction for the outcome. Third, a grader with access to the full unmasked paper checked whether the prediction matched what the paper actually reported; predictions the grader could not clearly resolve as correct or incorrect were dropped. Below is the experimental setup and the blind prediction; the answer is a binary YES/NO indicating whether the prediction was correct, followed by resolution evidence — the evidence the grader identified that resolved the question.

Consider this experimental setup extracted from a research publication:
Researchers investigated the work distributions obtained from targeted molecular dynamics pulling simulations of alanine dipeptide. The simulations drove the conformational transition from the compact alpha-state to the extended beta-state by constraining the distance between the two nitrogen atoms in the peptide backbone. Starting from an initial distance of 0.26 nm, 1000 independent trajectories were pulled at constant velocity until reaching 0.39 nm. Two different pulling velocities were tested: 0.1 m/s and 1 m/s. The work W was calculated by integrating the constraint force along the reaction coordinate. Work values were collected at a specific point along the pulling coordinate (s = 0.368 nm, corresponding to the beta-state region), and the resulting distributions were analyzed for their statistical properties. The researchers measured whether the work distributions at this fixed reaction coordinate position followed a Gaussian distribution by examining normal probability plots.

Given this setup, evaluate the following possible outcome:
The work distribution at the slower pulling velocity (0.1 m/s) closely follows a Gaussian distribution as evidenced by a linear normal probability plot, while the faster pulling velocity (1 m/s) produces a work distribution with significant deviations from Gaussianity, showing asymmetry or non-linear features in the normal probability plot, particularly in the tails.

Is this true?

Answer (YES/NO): NO